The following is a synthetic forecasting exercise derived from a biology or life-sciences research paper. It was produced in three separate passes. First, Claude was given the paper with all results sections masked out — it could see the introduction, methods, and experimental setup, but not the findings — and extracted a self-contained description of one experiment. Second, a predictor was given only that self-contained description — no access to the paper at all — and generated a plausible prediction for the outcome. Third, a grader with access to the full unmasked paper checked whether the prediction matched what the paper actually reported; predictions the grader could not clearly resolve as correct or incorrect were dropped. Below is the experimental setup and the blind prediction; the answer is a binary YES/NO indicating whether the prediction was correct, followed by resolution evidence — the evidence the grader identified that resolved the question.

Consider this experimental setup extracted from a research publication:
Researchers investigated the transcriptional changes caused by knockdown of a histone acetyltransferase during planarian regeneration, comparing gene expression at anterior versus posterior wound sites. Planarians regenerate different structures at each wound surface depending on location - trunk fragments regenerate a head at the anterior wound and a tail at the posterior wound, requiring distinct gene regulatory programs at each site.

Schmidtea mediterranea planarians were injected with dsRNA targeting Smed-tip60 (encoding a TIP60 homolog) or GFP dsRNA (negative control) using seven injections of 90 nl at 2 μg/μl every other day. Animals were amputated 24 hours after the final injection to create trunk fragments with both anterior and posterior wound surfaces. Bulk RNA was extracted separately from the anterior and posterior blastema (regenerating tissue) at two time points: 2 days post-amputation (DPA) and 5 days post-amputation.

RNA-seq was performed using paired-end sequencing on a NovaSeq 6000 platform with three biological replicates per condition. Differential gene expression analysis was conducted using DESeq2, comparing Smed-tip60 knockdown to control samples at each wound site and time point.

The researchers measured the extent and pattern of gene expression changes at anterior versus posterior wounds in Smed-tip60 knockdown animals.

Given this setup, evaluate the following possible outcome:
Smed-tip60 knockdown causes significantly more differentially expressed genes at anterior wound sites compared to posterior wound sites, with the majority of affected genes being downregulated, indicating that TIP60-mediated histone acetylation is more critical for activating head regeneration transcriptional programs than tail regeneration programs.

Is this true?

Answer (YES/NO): NO